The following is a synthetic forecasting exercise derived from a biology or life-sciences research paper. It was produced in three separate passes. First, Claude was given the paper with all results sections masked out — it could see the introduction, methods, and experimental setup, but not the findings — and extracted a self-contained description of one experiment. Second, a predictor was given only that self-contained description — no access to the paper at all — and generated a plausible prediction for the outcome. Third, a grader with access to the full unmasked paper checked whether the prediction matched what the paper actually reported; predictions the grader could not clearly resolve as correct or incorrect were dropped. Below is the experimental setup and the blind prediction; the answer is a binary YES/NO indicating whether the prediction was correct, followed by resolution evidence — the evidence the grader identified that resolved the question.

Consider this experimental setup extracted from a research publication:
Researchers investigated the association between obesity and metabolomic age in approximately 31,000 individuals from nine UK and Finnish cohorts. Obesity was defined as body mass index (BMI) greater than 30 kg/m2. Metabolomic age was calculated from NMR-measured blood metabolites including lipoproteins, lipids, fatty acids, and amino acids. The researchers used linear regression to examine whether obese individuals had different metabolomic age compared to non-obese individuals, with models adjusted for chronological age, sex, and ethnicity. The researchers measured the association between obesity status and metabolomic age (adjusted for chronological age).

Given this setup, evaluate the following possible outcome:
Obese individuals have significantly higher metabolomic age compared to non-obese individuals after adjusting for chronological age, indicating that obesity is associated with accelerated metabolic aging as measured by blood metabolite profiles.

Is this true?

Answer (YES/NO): YES